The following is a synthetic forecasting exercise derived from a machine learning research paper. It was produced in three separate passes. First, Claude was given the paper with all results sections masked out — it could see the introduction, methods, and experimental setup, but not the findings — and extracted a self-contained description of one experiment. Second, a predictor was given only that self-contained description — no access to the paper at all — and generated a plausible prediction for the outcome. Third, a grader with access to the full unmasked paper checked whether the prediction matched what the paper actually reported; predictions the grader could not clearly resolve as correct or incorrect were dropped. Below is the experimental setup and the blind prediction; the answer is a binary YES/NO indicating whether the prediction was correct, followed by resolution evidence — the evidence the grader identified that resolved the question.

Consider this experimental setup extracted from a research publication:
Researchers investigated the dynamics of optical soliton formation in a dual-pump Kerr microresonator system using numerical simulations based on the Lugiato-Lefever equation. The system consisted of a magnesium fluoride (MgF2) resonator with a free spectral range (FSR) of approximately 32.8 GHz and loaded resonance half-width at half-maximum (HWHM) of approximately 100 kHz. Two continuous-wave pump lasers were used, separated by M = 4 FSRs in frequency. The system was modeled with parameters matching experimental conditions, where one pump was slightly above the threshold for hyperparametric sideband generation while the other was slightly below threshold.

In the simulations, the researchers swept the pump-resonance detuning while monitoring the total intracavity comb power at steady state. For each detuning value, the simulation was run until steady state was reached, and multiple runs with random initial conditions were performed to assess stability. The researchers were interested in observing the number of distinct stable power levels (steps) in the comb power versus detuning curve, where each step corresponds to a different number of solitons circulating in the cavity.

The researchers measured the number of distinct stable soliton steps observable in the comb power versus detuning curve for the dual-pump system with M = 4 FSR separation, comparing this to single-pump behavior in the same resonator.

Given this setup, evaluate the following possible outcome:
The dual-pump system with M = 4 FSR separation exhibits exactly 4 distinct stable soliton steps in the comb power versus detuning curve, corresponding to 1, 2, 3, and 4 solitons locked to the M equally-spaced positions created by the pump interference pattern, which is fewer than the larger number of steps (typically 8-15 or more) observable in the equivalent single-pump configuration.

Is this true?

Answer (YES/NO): YES